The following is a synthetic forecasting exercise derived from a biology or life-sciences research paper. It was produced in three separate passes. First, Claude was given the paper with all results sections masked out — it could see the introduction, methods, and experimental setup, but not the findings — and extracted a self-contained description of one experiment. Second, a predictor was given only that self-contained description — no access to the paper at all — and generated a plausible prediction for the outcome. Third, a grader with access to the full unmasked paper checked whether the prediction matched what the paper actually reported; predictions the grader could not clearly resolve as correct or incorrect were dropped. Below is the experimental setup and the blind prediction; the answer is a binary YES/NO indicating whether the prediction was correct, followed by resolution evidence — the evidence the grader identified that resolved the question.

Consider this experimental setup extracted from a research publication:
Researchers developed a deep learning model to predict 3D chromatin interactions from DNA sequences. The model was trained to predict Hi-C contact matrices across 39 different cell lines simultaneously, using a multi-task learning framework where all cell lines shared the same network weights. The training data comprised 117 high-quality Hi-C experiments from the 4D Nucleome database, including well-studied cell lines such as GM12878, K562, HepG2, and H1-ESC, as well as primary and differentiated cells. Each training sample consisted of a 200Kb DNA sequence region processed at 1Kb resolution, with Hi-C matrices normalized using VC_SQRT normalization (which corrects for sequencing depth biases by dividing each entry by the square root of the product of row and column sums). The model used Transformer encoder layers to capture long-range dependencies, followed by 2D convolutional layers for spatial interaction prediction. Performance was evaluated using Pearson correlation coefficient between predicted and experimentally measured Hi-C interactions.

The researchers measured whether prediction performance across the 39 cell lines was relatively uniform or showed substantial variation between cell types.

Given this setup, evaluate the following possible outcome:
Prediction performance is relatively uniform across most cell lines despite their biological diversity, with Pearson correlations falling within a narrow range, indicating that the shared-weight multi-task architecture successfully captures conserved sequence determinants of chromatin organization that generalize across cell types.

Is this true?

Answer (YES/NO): NO